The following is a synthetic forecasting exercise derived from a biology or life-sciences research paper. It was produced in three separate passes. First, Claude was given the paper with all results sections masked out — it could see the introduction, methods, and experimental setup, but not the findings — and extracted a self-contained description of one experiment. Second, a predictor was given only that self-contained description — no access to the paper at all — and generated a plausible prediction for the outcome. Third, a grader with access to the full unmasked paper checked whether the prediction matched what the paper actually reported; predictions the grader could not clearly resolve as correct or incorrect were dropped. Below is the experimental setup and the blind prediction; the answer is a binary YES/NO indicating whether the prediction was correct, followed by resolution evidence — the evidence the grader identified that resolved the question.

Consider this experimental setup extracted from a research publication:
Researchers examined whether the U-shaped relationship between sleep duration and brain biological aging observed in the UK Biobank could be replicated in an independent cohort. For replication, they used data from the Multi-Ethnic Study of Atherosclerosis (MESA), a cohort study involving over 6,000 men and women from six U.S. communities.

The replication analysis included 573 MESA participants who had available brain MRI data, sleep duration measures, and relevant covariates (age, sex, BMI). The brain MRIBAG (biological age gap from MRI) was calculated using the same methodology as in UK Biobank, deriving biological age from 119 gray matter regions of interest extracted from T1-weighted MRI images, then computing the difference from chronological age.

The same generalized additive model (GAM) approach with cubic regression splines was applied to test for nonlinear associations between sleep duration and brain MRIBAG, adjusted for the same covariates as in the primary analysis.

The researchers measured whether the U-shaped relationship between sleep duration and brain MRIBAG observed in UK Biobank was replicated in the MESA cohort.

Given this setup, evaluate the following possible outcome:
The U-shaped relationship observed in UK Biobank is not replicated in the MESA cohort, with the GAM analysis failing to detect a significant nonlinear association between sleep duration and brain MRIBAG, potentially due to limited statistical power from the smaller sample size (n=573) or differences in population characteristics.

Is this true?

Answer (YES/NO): NO